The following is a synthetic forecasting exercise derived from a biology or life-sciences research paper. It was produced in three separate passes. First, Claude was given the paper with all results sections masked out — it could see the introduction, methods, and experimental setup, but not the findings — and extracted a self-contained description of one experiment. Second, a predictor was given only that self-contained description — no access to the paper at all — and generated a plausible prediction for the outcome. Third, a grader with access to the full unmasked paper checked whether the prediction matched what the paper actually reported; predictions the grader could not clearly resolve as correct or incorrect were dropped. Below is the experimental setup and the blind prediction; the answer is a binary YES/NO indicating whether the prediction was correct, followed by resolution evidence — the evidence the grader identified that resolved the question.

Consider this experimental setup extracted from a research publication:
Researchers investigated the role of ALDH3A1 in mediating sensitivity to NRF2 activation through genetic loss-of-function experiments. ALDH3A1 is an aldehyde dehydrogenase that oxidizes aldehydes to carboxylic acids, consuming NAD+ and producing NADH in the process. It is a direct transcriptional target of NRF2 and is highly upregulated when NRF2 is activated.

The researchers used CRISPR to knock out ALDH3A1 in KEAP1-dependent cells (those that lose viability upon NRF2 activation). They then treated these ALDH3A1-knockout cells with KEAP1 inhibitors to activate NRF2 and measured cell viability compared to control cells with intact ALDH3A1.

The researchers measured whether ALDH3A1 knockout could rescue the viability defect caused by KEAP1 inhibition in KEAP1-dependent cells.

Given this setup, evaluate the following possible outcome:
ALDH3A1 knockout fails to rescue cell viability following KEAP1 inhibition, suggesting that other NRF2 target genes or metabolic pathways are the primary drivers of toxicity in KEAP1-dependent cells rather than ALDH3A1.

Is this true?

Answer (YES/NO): NO